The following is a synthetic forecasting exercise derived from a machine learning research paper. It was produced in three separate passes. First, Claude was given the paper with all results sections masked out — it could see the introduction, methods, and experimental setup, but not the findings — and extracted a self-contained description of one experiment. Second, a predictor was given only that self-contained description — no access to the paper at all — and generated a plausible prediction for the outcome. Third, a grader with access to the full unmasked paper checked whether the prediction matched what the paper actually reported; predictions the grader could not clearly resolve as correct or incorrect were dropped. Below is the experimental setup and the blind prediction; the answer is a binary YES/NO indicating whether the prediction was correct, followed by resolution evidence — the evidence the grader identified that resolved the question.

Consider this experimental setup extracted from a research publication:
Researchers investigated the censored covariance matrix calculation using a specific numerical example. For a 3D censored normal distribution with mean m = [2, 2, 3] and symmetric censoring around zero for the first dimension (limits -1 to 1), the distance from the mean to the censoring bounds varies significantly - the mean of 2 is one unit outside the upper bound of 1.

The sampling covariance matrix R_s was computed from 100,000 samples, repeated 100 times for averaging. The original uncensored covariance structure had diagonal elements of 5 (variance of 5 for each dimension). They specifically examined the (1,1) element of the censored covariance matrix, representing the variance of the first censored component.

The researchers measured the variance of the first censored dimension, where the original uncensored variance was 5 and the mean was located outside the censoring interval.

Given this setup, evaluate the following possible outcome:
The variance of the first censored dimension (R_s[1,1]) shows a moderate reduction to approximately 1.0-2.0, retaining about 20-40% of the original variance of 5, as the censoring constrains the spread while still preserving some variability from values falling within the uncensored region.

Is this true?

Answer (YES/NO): NO